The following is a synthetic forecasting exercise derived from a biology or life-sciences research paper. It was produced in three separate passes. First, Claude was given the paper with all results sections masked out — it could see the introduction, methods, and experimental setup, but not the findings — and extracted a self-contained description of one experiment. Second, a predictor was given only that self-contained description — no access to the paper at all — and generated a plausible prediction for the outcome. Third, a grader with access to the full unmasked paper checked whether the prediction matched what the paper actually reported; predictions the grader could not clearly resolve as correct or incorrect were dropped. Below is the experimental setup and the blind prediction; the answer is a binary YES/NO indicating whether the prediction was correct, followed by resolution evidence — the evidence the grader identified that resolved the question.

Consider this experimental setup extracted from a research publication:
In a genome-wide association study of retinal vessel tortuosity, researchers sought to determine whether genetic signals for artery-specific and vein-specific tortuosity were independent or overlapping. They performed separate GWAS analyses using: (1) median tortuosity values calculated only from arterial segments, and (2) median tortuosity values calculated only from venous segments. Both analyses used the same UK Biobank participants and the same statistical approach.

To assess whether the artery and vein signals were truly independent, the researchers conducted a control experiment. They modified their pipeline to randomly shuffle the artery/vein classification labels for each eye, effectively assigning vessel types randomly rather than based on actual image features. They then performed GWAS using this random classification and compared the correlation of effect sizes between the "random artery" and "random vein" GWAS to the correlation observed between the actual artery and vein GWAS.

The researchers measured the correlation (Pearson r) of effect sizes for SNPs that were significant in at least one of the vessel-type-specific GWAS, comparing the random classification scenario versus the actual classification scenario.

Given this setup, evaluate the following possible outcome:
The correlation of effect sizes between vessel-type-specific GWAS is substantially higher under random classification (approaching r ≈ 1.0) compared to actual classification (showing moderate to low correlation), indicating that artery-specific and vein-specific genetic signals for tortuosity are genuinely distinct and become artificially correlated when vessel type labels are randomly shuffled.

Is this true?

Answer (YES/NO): YES